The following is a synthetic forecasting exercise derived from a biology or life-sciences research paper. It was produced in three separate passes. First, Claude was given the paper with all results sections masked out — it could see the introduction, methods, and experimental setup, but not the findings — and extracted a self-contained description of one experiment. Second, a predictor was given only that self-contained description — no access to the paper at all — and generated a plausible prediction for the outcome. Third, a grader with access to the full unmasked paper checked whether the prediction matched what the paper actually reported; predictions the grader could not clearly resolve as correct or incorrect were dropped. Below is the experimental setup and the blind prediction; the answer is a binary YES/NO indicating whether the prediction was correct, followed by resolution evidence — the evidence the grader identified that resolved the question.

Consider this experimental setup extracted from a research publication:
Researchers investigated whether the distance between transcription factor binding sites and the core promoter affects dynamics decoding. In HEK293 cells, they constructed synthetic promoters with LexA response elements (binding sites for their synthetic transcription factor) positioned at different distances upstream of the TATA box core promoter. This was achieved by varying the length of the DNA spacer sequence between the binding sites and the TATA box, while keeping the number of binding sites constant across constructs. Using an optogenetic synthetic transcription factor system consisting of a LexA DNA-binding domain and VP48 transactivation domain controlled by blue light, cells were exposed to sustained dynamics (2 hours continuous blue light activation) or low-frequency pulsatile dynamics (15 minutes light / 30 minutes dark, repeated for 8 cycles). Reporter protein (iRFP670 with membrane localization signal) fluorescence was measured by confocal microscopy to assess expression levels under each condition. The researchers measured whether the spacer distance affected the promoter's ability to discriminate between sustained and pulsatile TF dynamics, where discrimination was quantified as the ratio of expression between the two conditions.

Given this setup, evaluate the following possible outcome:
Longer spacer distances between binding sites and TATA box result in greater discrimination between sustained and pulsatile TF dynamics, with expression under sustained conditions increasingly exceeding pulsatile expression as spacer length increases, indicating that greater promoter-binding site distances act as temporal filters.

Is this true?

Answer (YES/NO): YES